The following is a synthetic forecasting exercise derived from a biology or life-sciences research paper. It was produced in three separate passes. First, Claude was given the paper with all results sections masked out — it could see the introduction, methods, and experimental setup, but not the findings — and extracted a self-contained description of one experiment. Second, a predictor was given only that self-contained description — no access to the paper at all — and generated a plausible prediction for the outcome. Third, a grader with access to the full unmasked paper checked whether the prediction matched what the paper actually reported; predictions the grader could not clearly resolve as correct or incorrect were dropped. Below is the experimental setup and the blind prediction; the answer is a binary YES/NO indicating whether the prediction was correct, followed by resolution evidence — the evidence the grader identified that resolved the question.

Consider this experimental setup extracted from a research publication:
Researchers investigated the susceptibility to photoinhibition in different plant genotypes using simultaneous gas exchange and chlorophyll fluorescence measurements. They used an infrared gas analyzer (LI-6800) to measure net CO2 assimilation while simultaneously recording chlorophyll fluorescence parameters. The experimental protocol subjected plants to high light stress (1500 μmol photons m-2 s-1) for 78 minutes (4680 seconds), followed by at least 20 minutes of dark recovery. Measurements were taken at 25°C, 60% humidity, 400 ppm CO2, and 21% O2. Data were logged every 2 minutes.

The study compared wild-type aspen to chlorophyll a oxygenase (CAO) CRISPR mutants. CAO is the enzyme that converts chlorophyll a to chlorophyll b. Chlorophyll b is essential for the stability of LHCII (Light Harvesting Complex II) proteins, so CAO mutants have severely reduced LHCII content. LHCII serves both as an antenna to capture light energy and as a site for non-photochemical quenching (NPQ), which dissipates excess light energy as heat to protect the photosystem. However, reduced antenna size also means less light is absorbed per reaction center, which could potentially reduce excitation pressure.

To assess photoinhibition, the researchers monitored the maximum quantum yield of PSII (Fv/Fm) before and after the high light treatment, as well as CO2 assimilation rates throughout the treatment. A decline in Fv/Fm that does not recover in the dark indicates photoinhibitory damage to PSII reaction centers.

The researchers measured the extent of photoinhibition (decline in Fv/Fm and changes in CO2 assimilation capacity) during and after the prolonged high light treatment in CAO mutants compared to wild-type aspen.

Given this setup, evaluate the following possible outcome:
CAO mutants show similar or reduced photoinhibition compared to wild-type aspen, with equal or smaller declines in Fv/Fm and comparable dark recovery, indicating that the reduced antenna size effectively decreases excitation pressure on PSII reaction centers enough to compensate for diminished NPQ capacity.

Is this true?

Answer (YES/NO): NO